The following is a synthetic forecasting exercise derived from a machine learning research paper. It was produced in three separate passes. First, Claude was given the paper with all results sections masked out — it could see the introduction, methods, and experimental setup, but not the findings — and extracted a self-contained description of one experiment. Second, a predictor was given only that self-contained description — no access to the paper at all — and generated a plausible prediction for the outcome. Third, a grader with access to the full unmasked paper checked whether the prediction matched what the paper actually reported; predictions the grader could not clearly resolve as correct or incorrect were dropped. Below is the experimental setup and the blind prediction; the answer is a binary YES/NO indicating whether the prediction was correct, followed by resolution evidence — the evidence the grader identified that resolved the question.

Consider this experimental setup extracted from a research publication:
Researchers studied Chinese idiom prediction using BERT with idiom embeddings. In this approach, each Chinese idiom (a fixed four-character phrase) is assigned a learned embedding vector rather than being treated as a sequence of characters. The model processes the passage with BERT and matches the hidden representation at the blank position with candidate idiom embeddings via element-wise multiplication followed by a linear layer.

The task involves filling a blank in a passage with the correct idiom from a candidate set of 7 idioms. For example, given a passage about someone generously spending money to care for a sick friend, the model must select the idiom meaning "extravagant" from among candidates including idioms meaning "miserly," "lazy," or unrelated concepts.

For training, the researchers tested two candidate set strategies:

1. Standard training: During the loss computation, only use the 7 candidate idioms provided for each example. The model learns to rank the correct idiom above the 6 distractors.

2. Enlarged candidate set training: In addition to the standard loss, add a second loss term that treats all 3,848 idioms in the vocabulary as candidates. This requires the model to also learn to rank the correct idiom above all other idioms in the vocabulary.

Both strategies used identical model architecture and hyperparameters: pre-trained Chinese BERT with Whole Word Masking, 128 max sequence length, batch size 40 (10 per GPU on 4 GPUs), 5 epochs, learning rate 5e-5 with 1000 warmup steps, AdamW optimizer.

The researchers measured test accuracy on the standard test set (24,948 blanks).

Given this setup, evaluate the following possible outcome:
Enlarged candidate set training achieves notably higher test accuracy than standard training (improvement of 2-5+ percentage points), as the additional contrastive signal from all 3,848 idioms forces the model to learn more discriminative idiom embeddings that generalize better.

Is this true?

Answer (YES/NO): YES